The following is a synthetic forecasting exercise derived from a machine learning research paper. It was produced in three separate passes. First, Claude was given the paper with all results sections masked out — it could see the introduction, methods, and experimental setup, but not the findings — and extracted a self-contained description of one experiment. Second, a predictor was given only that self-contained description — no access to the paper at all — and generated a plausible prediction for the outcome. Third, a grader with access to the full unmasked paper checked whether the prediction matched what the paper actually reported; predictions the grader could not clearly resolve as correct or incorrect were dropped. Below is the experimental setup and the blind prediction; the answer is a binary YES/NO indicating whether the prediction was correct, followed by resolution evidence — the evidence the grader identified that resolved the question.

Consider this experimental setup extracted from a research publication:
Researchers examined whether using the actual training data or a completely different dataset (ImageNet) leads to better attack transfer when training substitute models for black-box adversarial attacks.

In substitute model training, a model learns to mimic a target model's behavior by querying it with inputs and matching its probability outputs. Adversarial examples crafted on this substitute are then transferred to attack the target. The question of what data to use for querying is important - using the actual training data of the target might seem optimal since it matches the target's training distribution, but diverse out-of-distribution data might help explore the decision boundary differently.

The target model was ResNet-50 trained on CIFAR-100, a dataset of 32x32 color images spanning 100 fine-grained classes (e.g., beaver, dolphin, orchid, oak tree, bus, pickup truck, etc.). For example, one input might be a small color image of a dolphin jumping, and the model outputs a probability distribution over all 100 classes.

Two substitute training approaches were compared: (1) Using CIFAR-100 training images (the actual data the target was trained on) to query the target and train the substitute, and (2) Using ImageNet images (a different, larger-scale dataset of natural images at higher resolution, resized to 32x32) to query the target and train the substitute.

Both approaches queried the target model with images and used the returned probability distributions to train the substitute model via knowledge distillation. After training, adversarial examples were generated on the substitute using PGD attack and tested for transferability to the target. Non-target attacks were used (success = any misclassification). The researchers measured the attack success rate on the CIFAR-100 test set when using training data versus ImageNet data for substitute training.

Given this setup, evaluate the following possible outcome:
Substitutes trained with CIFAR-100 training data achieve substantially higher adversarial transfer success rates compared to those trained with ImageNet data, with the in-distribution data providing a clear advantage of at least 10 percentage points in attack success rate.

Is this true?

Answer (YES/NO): NO